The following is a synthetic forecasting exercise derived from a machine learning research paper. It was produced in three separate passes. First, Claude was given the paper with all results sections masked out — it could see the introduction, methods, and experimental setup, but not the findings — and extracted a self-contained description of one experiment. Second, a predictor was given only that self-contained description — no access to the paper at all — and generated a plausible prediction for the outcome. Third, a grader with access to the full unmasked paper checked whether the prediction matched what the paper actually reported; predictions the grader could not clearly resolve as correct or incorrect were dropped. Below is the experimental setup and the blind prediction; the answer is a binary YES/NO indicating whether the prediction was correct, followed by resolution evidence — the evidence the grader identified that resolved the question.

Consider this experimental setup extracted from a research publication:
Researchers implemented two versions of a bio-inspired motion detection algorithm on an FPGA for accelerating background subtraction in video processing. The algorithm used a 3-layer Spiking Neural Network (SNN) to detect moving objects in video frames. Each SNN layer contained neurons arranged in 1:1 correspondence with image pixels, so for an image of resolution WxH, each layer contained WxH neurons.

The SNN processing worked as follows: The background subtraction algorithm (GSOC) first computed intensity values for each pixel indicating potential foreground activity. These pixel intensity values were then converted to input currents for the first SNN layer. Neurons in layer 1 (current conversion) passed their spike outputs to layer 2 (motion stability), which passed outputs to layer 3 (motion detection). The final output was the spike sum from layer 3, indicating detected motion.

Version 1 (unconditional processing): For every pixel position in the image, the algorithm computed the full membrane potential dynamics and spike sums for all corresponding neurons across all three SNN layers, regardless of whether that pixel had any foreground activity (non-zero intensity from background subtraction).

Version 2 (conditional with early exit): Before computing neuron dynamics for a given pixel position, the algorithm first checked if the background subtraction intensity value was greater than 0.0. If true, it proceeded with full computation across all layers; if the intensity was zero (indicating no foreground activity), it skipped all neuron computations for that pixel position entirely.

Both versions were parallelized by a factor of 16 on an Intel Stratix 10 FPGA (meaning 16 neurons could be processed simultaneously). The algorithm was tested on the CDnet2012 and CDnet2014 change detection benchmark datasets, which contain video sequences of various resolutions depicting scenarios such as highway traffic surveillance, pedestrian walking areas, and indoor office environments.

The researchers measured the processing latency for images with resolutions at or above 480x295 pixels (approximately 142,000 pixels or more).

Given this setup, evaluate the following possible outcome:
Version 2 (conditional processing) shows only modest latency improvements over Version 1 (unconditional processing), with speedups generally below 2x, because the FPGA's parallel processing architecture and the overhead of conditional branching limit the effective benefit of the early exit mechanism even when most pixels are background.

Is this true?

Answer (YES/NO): NO